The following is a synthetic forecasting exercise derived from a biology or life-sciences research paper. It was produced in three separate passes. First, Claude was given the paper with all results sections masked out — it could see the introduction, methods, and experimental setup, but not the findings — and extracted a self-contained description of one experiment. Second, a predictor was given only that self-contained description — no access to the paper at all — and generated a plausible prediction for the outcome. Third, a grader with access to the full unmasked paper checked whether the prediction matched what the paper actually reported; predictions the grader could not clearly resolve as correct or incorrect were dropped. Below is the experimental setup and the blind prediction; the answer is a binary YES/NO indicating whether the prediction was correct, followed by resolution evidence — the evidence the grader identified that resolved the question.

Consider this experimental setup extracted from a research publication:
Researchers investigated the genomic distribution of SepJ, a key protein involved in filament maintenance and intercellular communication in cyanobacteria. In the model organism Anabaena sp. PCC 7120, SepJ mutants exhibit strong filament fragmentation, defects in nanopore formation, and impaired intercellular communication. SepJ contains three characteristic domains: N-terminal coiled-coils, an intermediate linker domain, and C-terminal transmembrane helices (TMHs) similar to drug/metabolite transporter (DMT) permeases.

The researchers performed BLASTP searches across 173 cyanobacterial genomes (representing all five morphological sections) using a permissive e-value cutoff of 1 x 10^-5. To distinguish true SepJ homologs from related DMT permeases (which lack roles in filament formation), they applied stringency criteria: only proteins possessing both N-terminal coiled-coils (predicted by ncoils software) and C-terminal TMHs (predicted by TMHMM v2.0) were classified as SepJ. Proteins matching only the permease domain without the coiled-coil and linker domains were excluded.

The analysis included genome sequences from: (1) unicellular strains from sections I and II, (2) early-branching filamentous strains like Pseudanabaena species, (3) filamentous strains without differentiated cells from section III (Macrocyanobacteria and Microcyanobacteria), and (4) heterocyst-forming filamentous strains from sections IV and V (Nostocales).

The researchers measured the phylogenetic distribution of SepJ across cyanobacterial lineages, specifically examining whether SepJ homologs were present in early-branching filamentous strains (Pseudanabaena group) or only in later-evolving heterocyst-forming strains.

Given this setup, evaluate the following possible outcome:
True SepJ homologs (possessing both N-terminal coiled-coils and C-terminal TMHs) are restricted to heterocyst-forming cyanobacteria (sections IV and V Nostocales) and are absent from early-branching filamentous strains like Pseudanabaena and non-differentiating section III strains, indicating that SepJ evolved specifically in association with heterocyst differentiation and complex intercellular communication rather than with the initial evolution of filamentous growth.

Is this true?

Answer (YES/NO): NO